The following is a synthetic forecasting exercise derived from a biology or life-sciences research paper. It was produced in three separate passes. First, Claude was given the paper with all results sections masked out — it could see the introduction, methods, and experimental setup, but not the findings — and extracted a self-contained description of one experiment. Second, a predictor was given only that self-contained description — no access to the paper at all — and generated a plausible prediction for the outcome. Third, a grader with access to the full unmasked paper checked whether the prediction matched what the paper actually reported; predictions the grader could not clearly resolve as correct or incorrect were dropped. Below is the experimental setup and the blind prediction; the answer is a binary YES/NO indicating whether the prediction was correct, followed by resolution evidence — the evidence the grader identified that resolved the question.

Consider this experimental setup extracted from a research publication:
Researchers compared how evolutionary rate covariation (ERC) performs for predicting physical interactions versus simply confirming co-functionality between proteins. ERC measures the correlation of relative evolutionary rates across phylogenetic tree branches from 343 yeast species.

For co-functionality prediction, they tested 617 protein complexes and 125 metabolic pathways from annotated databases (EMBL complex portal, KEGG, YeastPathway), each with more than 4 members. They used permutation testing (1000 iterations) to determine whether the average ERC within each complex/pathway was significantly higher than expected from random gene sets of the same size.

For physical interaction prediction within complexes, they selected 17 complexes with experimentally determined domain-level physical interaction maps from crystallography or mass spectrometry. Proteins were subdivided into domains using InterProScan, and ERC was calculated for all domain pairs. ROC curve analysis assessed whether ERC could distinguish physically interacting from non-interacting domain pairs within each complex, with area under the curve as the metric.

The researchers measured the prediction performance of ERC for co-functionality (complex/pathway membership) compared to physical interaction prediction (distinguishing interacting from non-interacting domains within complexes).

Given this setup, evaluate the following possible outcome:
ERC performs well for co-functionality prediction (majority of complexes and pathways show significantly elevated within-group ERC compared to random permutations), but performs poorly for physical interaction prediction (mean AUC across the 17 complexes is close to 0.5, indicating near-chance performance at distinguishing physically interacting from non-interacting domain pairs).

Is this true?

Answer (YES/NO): NO